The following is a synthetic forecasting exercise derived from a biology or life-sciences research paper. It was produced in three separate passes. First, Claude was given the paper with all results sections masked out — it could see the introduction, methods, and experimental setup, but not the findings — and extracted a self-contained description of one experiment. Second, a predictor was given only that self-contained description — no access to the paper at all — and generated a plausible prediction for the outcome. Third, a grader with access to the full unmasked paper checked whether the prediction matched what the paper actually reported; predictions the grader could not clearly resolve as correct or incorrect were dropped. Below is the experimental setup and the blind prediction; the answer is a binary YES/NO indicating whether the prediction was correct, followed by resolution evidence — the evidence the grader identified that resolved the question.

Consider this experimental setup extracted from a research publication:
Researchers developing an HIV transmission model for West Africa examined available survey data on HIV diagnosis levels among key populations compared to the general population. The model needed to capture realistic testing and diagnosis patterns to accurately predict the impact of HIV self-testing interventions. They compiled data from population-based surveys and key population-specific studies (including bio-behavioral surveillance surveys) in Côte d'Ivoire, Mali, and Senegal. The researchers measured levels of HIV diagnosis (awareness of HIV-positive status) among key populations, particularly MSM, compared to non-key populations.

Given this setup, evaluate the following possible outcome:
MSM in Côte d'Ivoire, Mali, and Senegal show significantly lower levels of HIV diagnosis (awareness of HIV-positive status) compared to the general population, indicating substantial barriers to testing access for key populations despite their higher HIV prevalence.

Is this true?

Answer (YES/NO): YES